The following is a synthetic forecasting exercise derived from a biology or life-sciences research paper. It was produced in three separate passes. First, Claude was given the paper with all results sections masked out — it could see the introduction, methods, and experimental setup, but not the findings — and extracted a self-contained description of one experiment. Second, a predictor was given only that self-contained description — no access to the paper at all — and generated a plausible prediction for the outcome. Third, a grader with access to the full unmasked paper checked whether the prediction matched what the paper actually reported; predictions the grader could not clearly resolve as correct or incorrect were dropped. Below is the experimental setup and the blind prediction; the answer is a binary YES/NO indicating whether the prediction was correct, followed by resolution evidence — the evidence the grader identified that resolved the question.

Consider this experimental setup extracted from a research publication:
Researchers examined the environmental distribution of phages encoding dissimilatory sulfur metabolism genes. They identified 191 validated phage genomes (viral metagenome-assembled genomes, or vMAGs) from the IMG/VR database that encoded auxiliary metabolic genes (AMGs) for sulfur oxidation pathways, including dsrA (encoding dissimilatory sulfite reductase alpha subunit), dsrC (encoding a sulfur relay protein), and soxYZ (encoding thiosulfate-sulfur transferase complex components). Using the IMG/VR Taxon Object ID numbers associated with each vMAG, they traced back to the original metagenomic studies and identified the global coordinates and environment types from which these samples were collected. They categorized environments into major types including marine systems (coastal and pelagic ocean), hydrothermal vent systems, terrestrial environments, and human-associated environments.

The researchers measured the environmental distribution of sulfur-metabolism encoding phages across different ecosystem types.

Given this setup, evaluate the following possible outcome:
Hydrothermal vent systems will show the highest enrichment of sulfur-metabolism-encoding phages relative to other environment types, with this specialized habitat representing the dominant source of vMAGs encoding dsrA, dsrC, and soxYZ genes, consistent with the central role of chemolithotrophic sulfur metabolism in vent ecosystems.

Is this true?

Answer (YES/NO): NO